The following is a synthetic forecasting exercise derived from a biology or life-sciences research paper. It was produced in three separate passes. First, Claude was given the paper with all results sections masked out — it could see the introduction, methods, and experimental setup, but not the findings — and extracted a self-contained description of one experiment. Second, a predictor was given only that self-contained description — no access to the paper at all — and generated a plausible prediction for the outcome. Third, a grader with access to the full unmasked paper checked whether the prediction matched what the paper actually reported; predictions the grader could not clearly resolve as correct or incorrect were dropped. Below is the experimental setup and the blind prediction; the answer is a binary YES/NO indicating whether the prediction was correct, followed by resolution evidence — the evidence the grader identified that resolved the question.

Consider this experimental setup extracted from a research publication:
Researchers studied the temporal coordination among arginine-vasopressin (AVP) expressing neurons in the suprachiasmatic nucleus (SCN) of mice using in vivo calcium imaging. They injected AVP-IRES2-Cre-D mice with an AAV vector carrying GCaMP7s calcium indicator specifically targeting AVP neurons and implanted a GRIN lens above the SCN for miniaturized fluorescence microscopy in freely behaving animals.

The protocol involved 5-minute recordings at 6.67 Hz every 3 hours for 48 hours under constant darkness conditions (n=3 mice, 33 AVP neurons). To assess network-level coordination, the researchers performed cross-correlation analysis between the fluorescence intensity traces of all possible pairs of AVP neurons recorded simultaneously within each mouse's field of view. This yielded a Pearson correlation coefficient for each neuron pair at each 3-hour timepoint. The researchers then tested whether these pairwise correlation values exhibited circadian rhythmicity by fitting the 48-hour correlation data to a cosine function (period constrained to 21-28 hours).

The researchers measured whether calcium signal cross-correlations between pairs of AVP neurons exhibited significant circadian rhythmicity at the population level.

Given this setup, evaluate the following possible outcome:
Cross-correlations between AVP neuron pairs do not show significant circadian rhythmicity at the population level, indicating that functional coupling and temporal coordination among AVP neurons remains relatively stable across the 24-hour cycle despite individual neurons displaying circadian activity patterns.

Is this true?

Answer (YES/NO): NO